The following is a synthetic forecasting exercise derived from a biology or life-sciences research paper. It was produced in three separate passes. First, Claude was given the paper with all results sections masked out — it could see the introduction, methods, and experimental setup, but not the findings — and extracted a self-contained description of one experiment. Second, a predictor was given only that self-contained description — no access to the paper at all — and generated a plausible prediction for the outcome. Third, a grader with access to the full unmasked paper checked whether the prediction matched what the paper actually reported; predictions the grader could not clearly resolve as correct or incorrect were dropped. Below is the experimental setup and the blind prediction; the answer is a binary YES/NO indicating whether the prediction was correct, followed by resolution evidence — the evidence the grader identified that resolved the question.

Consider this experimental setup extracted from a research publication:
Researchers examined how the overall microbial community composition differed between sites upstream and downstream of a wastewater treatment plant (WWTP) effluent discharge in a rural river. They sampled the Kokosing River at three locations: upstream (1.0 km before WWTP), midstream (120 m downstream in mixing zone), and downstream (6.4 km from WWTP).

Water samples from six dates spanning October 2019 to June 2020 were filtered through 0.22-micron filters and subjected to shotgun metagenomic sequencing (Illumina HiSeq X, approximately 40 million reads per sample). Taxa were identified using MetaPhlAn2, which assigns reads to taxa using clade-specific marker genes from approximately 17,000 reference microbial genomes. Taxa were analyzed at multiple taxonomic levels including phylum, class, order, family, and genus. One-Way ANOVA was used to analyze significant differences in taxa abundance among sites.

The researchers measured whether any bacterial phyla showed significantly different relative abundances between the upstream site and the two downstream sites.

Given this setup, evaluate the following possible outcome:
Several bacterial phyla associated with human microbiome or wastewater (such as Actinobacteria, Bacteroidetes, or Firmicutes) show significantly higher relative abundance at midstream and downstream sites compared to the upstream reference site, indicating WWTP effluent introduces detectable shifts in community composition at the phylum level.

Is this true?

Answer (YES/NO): NO